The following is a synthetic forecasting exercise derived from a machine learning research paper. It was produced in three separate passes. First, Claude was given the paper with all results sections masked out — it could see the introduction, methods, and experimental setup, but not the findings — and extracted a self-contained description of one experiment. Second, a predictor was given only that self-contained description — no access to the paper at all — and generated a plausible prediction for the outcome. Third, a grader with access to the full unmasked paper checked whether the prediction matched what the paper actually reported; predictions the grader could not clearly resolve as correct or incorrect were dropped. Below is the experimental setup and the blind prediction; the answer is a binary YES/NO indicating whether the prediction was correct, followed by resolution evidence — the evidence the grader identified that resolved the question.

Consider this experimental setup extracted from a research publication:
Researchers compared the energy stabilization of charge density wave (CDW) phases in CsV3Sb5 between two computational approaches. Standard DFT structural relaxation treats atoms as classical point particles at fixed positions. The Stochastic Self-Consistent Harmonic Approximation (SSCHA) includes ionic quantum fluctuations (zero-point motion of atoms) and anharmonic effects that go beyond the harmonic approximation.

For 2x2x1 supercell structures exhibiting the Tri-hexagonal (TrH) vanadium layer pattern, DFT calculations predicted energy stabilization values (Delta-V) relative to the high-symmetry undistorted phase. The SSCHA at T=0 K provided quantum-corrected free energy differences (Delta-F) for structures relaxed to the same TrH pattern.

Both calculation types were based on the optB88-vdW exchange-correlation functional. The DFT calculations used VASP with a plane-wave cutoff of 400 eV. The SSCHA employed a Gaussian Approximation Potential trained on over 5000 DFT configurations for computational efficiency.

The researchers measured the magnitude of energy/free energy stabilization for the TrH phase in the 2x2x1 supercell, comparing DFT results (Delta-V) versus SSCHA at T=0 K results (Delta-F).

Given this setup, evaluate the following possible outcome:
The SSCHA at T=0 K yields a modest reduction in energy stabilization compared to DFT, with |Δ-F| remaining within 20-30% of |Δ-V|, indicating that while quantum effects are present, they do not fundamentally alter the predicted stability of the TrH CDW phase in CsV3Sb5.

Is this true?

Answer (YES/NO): NO